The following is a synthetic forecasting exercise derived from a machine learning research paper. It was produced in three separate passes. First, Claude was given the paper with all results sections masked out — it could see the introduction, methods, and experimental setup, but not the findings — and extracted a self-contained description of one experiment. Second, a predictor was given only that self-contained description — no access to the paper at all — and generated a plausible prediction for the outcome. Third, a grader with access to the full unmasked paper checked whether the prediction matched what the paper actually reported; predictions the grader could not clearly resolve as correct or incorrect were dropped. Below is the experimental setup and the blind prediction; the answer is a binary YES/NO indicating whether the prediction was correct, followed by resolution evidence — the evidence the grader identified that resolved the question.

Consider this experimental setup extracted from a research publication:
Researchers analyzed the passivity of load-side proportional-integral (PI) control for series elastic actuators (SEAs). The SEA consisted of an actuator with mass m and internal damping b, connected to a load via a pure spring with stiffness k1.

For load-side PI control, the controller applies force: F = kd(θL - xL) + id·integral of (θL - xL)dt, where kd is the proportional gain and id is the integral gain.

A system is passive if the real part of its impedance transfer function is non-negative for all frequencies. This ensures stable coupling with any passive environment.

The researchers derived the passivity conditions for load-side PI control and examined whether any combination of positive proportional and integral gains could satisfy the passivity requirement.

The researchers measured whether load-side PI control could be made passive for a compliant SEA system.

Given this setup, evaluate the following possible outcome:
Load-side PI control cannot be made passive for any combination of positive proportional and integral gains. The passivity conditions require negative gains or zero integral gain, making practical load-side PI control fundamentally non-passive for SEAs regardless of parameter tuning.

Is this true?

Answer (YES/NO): YES